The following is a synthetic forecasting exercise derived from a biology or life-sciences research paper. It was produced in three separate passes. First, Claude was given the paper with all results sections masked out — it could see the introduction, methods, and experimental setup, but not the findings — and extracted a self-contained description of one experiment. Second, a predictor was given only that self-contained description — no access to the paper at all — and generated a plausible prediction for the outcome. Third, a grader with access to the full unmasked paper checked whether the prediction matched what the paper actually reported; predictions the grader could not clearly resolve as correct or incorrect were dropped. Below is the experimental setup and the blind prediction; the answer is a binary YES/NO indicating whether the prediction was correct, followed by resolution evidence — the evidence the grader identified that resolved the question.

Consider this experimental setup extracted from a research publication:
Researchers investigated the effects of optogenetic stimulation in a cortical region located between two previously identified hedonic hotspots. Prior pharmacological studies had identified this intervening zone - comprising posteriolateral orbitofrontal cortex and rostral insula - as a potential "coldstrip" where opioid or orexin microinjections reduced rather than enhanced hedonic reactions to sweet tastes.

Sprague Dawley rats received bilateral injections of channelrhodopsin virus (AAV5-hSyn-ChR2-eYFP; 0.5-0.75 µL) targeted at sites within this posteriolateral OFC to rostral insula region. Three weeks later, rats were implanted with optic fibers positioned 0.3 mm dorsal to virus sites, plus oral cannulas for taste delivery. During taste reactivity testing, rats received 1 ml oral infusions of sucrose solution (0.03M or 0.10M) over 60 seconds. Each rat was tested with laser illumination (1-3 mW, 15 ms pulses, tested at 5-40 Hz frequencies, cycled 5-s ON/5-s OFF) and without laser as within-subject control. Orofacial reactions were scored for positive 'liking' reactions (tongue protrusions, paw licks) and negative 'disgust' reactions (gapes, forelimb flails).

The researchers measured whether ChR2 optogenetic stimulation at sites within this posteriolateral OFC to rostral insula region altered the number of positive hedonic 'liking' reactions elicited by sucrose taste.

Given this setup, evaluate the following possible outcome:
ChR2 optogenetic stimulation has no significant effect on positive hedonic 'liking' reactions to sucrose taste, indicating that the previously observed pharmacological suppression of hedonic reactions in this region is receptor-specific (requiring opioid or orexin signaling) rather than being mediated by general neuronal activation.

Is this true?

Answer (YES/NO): NO